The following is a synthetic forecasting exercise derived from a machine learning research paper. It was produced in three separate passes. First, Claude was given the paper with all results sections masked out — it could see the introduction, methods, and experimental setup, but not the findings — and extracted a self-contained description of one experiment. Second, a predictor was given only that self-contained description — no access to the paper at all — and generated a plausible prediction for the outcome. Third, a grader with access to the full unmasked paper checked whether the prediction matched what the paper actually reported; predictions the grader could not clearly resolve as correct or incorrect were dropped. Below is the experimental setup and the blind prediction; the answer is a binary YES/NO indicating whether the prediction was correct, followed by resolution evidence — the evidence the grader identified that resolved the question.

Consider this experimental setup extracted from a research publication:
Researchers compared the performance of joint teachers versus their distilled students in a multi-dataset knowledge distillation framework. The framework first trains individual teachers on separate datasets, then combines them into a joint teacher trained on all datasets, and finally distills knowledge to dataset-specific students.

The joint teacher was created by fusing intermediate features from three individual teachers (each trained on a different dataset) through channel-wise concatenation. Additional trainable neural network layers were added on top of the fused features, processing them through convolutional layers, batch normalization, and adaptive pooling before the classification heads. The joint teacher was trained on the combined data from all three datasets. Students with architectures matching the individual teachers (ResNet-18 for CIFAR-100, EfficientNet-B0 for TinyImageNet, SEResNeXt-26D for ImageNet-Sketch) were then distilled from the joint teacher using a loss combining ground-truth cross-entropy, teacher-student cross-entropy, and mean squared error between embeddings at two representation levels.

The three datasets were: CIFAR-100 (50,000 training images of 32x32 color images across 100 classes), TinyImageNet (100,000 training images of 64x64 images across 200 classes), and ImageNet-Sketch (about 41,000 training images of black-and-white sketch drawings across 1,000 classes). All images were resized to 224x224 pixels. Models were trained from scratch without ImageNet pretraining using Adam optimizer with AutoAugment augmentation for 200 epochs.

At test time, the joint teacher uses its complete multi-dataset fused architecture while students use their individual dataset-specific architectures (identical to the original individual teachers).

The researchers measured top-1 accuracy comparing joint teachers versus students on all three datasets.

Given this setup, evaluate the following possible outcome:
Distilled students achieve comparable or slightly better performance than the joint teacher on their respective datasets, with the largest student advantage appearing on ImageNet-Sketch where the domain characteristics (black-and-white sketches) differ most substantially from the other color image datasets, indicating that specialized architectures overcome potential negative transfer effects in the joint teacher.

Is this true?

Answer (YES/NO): NO